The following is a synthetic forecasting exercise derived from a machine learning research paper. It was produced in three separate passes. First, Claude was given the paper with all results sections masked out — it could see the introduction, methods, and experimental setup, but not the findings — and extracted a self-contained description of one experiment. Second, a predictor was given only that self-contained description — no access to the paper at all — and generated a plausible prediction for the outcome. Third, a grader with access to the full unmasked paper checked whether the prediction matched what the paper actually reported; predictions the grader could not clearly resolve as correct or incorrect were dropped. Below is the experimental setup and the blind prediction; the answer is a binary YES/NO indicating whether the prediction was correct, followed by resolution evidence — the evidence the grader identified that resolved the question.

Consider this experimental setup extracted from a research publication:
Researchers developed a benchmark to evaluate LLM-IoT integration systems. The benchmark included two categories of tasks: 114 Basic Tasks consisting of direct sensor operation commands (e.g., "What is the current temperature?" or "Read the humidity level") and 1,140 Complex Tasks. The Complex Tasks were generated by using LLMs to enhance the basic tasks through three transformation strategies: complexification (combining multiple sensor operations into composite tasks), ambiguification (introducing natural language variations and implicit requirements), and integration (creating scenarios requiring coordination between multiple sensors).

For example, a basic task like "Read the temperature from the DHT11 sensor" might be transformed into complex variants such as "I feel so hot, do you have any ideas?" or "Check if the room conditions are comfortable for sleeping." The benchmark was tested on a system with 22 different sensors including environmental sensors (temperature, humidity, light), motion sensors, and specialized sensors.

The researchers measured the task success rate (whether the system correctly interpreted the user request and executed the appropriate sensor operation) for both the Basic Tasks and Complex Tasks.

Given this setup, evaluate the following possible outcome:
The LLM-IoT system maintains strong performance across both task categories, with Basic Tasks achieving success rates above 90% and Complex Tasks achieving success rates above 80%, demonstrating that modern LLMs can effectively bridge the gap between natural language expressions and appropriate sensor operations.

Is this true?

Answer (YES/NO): YES